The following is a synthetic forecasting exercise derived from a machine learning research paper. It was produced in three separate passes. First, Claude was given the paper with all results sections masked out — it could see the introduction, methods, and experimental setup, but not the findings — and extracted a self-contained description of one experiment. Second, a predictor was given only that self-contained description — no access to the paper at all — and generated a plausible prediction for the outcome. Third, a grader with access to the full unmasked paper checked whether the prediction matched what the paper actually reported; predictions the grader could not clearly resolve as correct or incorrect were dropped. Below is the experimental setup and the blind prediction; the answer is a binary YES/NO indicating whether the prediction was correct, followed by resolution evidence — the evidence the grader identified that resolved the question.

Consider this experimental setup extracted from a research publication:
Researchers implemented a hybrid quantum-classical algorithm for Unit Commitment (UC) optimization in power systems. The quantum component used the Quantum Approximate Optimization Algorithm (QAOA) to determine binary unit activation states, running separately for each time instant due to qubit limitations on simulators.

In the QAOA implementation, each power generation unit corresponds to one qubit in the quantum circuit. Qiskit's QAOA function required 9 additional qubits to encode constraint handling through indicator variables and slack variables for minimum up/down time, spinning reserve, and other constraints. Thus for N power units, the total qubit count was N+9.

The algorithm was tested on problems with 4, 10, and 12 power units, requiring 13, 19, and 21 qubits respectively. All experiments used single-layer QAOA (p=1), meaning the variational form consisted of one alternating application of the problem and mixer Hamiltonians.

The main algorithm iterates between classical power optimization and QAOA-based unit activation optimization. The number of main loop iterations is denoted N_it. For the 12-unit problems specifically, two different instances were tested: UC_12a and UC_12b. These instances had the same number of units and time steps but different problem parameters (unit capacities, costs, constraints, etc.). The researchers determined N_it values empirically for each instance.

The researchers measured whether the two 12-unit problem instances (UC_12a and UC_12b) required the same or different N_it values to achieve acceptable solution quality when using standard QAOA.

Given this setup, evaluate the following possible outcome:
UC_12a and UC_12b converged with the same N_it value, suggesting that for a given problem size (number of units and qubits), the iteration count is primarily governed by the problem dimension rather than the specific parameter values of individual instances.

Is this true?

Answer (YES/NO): NO